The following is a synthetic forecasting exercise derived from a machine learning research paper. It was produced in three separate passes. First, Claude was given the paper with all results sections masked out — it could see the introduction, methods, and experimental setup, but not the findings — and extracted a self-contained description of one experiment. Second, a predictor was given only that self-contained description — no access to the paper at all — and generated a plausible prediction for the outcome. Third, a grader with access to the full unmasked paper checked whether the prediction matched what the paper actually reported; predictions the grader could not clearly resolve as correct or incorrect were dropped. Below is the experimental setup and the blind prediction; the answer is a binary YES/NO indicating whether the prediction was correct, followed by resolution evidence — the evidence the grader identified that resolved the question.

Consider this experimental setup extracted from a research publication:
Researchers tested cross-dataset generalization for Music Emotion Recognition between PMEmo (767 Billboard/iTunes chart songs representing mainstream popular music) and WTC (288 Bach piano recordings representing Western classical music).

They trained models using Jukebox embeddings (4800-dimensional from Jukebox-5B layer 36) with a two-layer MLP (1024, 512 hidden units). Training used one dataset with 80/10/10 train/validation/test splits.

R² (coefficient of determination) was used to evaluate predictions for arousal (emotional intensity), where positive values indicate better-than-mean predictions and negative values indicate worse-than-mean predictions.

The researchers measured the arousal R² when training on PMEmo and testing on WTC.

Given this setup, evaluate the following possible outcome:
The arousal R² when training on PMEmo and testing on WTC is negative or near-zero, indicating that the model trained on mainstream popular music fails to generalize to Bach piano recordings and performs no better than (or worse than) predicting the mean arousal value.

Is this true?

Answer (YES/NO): YES